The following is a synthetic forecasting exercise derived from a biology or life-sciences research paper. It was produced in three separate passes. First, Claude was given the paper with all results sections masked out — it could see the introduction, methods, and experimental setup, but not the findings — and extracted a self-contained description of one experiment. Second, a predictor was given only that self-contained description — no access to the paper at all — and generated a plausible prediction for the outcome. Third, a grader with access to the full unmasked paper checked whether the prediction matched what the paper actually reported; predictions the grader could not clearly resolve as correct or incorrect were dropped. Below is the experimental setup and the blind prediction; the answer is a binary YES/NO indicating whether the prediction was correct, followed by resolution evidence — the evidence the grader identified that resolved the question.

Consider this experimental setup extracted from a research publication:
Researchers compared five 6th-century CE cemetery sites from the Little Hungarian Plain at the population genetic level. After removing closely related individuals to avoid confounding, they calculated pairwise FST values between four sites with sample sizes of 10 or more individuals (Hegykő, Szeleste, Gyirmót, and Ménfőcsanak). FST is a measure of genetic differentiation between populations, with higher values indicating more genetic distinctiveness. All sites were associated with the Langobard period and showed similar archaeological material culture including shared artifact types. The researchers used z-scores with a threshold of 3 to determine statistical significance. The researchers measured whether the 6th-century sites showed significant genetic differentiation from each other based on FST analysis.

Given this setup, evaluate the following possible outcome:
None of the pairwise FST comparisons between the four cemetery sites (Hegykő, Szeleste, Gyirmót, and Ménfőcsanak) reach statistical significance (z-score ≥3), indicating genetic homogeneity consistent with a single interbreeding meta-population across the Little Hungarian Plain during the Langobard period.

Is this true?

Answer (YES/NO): YES